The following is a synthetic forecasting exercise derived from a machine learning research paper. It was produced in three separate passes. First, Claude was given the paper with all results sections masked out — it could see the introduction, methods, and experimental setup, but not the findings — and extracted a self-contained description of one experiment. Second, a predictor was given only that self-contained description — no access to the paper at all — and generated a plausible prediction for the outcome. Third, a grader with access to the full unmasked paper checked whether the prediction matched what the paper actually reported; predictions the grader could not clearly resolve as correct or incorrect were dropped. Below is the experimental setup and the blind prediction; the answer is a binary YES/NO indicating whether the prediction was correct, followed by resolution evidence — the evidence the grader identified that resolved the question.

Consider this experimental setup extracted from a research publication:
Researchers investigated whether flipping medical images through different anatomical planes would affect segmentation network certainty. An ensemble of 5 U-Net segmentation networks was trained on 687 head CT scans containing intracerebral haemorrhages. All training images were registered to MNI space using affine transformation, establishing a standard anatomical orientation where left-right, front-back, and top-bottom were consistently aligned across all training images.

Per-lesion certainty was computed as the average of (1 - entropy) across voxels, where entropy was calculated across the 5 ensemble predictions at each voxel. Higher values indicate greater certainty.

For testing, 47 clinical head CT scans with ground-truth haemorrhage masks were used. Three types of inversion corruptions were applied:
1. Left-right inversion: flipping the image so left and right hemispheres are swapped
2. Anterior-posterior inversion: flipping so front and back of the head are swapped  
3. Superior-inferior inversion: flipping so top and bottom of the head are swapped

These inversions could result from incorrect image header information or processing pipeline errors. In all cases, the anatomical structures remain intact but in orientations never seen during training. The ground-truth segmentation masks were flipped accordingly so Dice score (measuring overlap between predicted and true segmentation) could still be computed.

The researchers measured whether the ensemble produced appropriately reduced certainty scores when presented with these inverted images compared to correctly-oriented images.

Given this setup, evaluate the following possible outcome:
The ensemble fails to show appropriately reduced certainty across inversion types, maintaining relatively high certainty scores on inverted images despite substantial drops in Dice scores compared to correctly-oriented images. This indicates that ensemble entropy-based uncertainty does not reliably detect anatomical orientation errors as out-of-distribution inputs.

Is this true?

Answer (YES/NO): NO